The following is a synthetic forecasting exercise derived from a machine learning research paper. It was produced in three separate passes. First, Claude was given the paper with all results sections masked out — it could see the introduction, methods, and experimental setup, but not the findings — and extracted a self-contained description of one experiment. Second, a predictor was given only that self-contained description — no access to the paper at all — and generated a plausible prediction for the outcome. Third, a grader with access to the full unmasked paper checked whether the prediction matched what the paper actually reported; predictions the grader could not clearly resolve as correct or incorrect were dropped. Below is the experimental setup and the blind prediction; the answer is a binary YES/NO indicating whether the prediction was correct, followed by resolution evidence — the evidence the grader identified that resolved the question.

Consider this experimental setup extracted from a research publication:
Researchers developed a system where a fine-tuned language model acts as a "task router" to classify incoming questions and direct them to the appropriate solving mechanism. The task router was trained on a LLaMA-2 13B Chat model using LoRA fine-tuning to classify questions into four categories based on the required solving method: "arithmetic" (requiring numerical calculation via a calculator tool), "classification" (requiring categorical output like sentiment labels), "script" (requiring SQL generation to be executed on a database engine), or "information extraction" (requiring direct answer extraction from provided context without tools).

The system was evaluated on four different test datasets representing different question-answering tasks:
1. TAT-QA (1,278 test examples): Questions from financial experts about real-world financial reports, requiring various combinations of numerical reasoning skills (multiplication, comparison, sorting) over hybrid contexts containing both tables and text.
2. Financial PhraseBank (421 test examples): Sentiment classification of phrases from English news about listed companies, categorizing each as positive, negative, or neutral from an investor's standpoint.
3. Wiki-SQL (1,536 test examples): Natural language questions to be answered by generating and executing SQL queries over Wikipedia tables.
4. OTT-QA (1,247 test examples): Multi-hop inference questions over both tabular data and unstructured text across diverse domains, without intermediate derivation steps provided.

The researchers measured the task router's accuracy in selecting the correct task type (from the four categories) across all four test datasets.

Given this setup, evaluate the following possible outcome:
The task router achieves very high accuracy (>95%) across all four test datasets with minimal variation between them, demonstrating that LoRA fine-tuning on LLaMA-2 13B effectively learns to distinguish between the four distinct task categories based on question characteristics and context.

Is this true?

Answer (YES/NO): NO